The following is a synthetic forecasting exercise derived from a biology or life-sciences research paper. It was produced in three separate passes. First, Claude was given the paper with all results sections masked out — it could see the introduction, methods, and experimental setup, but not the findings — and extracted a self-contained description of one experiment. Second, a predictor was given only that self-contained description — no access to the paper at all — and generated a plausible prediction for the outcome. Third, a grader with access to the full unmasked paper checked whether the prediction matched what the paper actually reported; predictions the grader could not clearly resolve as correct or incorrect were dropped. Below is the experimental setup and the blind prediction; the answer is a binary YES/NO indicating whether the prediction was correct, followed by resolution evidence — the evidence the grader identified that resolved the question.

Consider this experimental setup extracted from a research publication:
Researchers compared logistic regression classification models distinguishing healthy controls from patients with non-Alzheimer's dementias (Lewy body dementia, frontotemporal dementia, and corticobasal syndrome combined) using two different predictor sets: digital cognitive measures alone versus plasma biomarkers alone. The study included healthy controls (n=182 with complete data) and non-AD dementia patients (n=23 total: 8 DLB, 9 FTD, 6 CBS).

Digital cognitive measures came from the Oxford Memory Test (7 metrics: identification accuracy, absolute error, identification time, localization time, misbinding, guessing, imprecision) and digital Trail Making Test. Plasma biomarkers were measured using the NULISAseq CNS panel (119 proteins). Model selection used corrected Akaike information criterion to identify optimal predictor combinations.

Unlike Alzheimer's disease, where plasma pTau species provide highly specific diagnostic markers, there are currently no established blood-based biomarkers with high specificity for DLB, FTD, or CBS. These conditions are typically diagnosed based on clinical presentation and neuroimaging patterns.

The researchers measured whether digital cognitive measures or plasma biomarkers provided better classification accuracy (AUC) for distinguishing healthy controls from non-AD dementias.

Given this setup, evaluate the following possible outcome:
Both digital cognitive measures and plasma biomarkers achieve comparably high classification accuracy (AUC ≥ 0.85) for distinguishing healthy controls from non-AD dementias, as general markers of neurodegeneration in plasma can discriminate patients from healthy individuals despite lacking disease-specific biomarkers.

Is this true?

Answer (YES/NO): YES